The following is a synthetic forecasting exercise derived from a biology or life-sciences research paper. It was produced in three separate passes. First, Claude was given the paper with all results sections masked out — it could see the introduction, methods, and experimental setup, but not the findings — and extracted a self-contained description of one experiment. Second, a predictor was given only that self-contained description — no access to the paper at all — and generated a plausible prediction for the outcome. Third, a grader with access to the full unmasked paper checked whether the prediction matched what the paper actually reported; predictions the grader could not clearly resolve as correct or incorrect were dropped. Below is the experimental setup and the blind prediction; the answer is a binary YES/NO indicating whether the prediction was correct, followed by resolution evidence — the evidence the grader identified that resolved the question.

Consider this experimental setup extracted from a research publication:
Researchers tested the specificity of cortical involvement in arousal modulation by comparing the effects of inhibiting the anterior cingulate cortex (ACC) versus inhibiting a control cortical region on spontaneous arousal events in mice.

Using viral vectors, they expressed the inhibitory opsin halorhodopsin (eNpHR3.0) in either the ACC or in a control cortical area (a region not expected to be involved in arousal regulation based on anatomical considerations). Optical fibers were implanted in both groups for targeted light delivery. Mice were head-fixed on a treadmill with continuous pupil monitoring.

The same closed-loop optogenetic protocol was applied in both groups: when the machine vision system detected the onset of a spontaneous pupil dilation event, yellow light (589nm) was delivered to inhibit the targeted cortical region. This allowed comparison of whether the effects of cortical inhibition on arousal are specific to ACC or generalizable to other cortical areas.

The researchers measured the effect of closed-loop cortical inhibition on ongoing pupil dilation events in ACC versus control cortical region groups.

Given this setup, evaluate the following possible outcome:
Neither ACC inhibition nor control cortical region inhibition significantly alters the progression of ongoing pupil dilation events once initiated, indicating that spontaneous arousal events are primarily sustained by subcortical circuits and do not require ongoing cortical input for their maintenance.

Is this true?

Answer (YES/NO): NO